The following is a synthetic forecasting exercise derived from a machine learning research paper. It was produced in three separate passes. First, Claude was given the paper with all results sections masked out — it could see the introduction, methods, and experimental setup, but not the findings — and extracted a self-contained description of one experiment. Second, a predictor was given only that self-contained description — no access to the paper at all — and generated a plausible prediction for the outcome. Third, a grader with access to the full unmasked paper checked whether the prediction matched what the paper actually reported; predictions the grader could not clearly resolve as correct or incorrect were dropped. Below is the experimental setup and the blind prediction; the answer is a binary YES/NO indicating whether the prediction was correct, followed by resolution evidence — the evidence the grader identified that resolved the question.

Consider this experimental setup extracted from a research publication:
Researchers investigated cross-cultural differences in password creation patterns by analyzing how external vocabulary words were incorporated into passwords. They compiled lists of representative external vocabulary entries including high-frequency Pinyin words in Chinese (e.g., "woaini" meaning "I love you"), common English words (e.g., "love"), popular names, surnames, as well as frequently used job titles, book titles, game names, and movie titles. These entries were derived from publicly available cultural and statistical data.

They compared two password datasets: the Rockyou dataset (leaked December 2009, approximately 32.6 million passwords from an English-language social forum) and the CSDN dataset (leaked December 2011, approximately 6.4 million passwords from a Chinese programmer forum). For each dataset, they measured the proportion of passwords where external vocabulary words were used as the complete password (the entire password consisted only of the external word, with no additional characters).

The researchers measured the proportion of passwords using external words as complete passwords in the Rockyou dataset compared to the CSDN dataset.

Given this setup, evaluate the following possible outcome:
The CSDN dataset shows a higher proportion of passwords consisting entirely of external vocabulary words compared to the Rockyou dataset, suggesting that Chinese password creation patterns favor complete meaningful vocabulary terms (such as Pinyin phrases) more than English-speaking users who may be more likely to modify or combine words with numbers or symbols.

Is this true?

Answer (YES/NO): NO